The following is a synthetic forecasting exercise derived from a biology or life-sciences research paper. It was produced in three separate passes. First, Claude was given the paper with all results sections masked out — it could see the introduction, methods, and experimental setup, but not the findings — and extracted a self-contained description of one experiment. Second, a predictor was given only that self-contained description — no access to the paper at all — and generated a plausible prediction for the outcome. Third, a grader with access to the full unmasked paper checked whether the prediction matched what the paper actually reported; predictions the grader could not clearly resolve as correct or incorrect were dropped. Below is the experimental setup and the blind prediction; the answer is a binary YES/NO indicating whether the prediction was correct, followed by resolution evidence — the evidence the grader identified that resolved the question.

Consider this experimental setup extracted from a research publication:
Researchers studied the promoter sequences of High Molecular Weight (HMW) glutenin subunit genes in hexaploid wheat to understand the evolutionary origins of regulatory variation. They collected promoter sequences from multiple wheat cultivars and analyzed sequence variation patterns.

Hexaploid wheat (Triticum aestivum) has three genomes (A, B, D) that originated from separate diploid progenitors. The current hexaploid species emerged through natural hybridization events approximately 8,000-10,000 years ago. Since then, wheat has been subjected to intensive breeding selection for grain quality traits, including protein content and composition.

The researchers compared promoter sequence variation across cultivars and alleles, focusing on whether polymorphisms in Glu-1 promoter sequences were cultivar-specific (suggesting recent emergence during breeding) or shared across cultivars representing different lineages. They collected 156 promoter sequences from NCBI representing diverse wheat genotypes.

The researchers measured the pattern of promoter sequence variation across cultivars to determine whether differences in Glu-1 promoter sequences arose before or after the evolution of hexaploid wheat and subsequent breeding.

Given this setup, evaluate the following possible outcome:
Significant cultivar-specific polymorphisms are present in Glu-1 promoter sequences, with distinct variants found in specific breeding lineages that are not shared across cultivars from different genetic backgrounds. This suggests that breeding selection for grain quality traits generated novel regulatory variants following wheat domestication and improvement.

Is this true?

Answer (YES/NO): NO